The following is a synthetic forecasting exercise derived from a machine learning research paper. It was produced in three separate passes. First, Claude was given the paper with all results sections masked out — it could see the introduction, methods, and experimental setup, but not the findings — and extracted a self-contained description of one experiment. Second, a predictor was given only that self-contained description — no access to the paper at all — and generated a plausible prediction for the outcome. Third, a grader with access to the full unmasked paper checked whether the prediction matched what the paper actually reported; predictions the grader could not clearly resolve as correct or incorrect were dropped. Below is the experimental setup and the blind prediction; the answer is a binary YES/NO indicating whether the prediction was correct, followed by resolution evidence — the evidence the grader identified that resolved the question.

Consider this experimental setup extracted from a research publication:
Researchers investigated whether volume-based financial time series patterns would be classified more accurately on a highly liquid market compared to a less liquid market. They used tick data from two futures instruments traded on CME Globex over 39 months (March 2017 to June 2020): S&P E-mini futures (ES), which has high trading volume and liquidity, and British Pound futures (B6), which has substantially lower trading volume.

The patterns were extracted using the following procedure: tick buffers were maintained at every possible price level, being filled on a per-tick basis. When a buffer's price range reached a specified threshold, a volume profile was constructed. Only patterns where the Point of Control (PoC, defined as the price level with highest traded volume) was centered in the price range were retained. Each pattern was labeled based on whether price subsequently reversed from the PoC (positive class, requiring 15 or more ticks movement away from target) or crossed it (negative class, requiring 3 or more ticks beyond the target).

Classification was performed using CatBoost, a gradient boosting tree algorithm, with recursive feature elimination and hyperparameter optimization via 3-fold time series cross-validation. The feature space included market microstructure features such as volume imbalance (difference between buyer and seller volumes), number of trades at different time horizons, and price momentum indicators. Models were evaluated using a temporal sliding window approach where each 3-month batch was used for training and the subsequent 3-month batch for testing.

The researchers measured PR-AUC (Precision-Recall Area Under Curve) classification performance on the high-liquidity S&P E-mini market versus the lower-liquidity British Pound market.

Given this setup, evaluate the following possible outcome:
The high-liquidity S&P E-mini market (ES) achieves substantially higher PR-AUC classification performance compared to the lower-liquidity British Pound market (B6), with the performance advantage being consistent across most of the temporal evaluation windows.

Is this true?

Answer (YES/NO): YES